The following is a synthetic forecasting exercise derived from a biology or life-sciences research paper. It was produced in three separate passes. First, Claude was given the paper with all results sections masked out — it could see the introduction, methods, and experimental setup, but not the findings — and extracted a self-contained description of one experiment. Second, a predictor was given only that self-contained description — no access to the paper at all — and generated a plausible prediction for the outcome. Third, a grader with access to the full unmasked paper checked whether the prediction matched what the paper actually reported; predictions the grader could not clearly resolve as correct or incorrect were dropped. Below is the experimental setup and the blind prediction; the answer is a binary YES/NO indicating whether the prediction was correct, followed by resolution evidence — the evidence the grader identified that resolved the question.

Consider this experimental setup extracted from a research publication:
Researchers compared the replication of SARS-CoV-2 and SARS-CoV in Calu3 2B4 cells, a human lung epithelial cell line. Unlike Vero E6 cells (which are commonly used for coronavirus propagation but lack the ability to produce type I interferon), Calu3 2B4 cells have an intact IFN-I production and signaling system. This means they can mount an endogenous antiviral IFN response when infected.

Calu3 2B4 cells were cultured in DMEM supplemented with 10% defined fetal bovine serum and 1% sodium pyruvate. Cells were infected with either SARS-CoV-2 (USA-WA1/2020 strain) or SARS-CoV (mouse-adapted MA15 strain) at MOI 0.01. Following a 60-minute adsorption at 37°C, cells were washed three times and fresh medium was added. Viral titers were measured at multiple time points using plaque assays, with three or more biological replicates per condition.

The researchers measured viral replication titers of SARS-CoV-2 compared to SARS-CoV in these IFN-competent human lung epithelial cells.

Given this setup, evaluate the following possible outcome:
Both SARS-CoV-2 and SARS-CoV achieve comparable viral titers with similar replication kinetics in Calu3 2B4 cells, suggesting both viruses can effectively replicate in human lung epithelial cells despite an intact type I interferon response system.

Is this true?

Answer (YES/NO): NO